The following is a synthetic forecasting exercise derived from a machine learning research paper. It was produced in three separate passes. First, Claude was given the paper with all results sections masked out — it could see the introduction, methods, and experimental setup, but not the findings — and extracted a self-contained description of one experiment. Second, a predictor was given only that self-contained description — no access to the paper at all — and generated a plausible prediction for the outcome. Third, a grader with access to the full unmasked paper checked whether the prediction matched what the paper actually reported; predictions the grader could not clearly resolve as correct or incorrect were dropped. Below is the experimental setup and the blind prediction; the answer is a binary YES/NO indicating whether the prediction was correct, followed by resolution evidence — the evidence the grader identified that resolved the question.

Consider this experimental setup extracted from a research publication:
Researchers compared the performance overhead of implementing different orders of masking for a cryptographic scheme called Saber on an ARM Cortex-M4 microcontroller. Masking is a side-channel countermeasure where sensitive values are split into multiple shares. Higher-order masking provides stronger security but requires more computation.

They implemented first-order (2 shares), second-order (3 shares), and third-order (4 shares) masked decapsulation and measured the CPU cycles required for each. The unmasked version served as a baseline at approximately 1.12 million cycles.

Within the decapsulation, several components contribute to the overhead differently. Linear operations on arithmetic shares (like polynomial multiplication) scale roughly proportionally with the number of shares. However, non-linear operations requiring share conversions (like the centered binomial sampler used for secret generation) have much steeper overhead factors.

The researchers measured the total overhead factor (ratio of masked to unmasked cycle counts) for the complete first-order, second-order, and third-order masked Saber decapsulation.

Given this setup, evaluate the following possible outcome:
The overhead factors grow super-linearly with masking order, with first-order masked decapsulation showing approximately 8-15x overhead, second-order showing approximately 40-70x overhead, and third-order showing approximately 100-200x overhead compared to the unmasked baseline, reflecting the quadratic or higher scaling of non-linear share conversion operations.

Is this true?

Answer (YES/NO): NO